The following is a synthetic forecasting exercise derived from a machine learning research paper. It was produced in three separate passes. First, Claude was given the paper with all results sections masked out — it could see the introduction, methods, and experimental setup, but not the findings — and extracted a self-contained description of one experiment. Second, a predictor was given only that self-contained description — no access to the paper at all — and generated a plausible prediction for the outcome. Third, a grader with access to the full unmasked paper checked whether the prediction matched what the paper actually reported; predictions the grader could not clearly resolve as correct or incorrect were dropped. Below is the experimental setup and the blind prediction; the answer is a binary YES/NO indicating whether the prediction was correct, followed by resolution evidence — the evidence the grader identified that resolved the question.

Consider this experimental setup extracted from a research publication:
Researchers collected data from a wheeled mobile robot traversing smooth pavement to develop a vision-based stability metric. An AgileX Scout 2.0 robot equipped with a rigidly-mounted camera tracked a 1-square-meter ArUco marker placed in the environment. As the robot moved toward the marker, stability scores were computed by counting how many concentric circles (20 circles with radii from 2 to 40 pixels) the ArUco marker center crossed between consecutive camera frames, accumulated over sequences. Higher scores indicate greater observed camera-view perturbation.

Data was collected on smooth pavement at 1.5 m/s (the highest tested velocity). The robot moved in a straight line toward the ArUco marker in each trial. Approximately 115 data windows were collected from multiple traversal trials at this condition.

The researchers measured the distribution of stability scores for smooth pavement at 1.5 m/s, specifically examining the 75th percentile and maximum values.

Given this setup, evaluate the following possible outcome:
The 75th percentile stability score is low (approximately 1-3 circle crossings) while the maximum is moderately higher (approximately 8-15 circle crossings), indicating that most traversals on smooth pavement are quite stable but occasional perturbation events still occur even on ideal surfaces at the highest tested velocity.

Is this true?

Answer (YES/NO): NO